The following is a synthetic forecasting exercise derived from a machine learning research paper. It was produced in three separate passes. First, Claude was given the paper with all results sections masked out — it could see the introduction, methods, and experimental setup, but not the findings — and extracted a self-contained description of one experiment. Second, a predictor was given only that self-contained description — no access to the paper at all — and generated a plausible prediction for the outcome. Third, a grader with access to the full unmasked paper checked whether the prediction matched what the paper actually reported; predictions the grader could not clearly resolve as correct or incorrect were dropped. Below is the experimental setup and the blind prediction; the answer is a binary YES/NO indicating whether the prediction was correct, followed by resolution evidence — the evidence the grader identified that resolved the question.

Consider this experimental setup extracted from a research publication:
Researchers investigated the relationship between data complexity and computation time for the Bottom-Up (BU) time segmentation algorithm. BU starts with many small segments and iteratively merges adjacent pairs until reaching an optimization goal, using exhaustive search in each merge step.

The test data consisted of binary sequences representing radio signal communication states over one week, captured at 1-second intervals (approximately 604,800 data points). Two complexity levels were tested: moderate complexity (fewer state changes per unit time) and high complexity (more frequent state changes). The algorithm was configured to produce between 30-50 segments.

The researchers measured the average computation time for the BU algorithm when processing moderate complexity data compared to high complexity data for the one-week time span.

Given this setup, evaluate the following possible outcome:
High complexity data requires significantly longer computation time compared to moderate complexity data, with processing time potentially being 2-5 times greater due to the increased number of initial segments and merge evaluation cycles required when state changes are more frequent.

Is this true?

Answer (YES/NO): NO